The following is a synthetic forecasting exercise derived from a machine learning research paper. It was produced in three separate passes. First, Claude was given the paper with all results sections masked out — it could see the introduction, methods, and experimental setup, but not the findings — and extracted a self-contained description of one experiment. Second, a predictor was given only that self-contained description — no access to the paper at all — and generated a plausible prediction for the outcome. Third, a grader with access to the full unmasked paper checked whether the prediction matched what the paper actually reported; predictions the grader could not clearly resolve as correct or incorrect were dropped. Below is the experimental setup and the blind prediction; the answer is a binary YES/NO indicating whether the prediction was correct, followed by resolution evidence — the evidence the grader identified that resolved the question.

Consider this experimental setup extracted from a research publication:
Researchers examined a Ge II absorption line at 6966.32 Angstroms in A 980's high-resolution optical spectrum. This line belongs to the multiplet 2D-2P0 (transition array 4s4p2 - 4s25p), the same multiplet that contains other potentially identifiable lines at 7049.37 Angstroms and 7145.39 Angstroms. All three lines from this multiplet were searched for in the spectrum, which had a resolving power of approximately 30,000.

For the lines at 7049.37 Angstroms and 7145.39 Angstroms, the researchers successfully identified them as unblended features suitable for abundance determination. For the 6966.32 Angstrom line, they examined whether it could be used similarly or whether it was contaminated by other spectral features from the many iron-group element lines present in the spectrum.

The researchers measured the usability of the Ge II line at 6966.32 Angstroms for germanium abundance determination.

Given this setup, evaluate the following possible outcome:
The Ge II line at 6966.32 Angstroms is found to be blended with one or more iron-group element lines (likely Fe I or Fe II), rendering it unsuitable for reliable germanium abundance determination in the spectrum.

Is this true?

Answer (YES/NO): YES